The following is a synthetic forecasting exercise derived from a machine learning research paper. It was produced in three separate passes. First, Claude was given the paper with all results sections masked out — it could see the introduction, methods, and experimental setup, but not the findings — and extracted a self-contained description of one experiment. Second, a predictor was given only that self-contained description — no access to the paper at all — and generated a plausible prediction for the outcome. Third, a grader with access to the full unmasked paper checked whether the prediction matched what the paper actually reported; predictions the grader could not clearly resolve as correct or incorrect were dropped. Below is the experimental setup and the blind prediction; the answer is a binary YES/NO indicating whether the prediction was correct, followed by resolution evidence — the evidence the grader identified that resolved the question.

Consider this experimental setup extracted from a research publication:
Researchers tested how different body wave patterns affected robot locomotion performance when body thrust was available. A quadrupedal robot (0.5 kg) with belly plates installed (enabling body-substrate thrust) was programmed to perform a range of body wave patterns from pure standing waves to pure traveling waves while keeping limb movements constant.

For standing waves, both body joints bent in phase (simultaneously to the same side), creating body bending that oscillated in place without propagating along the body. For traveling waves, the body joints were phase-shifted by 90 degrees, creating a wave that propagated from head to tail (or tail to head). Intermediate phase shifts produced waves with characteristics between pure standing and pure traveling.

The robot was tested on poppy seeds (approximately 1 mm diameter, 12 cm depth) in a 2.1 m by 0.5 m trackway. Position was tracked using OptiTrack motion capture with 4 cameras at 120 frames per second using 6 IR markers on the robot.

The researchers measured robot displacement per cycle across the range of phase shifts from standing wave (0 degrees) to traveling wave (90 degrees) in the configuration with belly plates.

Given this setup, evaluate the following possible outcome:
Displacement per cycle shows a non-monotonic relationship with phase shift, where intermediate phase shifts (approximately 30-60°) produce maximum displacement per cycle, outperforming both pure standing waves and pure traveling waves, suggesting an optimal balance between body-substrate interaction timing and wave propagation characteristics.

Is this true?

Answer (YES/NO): NO